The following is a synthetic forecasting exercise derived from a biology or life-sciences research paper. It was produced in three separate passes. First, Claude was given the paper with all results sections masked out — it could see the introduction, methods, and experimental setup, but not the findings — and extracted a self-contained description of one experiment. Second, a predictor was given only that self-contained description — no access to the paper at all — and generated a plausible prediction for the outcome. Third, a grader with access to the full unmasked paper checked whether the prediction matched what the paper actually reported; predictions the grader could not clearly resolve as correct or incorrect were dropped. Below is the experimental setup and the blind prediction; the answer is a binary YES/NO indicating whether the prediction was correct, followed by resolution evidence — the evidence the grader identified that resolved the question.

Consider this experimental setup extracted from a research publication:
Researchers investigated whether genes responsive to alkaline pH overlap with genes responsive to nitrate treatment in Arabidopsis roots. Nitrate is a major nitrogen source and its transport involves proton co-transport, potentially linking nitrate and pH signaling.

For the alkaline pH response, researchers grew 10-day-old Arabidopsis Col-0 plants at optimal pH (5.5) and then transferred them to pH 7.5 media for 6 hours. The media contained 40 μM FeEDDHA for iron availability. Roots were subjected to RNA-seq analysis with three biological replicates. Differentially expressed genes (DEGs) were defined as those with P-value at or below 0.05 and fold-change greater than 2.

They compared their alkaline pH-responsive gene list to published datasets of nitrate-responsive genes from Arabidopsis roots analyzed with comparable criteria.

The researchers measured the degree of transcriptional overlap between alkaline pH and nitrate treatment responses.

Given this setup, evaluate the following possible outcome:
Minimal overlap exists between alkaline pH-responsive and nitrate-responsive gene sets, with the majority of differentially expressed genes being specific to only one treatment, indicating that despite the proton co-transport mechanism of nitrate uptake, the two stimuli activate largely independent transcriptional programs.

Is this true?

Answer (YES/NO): YES